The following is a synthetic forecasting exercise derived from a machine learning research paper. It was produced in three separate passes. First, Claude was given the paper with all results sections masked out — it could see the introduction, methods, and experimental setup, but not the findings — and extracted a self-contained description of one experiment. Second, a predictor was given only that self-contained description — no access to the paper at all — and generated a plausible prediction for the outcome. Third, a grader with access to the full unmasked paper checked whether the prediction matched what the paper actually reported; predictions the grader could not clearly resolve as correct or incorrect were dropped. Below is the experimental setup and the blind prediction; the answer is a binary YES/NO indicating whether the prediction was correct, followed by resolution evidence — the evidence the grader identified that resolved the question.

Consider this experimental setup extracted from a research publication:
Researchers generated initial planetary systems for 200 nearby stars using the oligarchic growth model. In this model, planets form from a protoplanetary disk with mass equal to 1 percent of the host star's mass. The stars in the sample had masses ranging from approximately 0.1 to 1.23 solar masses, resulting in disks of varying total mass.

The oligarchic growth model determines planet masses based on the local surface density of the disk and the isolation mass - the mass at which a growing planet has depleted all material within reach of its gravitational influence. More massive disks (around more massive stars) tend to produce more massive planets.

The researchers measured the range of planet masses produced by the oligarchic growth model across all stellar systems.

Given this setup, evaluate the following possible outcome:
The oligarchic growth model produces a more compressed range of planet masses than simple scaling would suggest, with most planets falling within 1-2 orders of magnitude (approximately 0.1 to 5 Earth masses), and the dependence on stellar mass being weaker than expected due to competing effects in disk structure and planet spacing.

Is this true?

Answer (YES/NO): NO